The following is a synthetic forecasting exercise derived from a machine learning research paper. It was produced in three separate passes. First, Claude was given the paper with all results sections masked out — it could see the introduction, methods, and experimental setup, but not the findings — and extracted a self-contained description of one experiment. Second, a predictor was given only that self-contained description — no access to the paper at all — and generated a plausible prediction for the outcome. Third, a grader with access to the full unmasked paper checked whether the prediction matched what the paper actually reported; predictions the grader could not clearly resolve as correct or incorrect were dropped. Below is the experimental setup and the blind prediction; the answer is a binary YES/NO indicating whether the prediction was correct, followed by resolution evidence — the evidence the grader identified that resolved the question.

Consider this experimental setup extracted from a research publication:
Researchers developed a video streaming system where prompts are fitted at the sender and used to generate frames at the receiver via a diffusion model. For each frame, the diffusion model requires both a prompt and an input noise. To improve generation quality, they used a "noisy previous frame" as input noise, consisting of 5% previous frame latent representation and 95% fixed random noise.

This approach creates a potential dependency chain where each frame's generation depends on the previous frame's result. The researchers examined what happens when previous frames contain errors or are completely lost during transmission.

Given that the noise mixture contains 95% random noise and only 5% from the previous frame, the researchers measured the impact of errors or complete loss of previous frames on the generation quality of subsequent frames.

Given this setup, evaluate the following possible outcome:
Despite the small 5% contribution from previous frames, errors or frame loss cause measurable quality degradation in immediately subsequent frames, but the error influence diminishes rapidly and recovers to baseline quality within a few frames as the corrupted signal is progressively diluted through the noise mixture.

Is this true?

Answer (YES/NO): NO